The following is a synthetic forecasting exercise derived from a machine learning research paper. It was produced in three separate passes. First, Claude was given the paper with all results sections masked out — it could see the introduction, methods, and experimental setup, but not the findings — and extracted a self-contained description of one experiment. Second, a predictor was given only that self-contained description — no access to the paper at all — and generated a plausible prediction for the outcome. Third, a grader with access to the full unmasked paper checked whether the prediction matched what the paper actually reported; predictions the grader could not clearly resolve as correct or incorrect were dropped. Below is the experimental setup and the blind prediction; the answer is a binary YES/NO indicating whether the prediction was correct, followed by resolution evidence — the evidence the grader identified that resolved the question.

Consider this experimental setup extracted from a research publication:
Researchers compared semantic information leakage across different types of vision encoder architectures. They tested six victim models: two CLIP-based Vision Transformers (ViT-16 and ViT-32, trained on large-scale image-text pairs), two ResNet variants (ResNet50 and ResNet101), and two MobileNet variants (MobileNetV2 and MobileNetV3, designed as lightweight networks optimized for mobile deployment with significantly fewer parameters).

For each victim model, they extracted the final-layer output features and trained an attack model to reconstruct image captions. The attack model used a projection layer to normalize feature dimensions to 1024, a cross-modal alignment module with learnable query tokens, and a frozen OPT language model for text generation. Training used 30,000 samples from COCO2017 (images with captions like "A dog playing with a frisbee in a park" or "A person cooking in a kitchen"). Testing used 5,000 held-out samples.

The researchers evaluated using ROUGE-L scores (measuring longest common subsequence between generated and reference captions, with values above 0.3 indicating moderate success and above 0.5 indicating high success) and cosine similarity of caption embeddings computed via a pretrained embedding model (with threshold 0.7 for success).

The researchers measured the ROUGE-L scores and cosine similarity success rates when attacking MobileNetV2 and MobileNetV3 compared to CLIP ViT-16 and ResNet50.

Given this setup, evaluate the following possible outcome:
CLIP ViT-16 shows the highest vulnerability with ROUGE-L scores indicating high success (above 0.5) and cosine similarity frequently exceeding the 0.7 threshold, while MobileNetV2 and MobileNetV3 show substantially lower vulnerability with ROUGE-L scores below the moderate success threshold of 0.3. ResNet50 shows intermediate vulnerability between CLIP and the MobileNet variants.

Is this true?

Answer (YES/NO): NO